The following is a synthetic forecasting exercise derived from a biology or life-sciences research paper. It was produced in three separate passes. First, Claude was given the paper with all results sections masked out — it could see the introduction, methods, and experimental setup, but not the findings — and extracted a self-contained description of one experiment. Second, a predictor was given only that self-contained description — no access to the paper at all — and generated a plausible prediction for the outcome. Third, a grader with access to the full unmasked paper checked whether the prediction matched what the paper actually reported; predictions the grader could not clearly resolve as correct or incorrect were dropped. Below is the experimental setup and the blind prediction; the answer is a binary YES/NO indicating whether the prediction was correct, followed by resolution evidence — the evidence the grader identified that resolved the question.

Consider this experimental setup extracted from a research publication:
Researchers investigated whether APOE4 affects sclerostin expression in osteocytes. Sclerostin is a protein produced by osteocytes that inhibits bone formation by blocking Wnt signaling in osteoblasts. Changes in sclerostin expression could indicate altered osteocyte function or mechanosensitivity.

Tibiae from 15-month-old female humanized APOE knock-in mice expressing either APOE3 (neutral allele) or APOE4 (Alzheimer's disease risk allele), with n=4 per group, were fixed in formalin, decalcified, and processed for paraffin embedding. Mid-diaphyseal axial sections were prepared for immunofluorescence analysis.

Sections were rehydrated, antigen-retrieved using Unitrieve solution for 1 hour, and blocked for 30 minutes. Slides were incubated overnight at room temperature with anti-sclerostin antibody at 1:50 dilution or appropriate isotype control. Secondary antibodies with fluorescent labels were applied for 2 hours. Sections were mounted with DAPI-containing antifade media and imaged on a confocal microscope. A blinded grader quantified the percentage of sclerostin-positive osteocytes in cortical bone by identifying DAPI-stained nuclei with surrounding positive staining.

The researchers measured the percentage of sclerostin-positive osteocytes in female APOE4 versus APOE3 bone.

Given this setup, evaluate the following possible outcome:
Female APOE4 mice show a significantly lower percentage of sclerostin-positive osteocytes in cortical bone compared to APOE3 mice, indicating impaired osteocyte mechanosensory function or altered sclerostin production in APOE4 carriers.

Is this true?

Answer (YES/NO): YES